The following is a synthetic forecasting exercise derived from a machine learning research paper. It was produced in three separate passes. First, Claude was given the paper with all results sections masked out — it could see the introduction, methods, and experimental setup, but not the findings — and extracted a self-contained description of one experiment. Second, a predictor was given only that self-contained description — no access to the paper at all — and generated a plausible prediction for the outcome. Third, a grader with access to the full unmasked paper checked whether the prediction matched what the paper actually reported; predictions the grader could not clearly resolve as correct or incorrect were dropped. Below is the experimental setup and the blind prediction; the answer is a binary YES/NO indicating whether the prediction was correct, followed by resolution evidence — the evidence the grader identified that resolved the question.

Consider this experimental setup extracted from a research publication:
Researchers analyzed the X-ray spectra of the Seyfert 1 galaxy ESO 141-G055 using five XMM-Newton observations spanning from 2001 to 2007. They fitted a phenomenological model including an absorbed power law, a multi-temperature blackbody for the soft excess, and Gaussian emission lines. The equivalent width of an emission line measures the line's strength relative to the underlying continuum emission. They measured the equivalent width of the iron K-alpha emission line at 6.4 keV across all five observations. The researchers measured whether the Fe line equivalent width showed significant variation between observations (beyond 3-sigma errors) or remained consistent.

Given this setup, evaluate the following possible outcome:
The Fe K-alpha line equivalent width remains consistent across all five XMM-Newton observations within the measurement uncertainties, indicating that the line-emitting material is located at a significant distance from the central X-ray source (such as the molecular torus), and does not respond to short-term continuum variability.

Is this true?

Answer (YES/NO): YES